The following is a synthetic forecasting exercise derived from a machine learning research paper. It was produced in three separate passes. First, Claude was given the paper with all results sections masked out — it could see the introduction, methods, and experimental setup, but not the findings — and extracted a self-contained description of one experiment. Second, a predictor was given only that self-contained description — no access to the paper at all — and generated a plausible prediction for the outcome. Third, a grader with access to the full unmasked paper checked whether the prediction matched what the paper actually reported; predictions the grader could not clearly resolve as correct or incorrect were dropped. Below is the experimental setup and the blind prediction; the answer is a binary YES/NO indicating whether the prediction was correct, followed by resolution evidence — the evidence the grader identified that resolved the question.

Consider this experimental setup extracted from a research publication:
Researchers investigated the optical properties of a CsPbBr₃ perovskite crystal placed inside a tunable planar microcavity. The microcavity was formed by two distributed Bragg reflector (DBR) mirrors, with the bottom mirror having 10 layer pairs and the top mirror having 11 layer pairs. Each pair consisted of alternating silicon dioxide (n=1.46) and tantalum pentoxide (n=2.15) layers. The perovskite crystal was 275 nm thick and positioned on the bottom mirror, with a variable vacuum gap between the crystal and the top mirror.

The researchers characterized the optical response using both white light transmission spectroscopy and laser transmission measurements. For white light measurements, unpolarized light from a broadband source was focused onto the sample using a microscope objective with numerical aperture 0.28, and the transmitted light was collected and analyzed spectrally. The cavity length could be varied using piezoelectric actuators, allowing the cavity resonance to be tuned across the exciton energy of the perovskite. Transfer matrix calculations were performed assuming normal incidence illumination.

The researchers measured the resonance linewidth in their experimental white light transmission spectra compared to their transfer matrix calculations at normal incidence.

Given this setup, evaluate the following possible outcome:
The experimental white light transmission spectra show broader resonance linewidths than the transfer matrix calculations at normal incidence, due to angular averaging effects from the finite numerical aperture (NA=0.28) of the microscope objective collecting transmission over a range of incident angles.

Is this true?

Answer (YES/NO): YES